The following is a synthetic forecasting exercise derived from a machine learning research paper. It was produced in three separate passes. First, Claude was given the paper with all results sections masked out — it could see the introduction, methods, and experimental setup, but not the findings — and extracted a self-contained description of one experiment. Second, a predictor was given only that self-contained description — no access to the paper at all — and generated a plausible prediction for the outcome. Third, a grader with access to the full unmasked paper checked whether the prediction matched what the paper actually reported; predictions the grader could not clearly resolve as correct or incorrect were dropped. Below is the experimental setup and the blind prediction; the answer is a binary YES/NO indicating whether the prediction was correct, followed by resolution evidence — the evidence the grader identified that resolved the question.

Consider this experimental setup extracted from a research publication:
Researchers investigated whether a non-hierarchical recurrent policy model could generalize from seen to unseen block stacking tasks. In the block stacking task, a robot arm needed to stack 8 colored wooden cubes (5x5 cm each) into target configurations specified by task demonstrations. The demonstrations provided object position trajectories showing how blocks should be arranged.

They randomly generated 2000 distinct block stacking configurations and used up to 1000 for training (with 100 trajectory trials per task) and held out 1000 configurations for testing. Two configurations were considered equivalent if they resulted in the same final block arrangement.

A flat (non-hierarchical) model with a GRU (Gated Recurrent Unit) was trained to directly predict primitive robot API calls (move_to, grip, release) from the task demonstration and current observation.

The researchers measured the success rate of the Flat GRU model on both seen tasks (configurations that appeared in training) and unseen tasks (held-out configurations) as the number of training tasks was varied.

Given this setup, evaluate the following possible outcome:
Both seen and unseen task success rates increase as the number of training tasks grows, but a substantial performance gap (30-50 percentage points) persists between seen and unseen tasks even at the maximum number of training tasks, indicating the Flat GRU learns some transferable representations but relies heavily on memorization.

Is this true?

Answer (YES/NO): NO